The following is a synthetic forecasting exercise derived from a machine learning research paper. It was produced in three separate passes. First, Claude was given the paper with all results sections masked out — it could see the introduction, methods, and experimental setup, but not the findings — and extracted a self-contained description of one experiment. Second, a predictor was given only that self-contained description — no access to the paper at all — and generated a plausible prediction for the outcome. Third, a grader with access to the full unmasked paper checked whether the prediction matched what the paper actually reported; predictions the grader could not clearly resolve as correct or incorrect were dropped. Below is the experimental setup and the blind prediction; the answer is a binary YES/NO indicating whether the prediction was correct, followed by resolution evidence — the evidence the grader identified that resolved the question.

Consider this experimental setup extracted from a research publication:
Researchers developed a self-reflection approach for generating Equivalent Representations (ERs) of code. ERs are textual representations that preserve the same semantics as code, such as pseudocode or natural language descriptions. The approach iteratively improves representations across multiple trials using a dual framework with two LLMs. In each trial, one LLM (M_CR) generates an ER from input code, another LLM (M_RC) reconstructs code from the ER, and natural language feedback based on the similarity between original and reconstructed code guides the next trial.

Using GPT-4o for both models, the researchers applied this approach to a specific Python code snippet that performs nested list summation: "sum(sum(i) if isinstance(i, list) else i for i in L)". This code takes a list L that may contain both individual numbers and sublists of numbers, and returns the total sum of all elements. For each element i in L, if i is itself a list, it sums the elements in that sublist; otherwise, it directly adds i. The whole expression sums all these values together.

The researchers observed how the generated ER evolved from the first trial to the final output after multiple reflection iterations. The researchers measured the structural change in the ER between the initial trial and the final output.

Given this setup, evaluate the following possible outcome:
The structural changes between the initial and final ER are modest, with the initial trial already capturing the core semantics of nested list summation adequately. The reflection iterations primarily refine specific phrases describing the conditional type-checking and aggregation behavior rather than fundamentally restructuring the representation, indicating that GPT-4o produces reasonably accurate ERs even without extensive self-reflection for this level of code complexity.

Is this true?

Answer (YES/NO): NO